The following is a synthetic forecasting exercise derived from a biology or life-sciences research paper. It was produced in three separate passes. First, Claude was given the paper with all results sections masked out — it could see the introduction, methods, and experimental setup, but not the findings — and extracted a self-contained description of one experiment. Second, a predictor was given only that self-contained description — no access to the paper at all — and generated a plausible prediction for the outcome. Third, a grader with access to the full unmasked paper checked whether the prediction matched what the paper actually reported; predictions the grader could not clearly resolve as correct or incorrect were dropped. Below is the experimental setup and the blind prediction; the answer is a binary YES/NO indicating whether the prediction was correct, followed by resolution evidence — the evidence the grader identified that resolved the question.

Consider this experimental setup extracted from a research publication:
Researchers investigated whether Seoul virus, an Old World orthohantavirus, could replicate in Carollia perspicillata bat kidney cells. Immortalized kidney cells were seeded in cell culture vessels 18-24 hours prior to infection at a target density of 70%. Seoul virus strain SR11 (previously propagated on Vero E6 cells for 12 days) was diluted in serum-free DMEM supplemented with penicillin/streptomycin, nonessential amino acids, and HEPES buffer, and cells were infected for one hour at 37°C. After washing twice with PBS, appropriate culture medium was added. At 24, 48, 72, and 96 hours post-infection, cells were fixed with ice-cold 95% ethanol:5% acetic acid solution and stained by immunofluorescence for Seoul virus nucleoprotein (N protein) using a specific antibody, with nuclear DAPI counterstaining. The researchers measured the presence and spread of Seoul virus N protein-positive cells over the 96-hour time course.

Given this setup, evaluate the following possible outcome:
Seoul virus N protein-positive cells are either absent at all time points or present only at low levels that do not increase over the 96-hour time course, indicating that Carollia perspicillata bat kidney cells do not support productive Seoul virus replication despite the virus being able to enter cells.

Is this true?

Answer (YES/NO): NO